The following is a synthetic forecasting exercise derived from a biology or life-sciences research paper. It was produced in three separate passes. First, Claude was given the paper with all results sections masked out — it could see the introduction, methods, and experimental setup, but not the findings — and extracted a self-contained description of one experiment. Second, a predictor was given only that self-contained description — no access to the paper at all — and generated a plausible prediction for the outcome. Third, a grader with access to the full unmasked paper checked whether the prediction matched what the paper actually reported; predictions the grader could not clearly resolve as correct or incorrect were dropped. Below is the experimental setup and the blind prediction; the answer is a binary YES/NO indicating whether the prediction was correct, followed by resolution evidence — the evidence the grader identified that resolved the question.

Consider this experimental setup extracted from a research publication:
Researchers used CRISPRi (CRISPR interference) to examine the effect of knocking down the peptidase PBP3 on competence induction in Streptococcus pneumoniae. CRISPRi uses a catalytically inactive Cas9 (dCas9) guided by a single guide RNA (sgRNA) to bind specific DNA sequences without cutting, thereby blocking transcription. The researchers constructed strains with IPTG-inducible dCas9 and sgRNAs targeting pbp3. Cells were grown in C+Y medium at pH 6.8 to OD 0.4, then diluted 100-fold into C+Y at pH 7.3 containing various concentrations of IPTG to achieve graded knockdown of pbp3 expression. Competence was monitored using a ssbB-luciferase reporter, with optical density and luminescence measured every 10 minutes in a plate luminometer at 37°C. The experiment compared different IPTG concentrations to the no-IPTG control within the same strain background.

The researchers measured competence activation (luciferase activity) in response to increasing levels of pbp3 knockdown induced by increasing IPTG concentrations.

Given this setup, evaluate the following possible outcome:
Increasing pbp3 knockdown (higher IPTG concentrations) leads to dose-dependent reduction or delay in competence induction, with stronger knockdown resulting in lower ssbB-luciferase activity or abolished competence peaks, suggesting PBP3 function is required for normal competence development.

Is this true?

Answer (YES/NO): NO